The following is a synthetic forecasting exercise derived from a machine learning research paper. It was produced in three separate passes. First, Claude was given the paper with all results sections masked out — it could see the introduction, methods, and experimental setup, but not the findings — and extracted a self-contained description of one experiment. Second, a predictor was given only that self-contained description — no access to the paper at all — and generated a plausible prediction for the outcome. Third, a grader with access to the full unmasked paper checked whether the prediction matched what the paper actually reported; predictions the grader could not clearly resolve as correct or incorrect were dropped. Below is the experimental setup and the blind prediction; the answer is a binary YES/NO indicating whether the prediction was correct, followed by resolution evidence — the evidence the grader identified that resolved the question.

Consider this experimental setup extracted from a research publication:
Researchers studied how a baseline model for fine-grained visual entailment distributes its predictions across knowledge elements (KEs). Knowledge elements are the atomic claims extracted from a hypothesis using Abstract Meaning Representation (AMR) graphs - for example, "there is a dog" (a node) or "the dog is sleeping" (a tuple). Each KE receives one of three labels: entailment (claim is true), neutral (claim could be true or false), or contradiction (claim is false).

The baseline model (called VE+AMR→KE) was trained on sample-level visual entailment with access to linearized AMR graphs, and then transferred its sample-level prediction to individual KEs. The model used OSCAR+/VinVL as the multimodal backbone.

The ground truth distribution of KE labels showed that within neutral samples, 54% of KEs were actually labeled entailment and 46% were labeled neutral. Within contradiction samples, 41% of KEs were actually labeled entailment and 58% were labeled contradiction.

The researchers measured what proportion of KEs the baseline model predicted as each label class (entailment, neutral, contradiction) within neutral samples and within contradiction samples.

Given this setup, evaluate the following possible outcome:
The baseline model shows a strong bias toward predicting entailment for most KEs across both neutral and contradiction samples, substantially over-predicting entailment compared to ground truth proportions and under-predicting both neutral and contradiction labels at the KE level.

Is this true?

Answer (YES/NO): NO